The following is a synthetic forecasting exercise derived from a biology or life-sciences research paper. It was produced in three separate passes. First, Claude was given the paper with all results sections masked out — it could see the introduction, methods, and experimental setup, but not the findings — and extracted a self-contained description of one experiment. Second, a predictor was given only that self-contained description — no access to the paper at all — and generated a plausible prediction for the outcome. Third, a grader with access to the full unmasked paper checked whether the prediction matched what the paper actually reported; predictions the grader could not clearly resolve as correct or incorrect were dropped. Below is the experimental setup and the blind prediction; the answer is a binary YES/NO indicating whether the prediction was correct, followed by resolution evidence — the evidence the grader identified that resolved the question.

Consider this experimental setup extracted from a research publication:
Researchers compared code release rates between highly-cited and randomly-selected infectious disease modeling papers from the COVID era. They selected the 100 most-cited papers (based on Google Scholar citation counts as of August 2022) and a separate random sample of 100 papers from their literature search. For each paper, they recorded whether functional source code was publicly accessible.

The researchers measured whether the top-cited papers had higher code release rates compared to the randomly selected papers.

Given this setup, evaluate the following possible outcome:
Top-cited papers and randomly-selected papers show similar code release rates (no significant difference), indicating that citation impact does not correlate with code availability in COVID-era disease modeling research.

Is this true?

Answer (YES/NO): NO